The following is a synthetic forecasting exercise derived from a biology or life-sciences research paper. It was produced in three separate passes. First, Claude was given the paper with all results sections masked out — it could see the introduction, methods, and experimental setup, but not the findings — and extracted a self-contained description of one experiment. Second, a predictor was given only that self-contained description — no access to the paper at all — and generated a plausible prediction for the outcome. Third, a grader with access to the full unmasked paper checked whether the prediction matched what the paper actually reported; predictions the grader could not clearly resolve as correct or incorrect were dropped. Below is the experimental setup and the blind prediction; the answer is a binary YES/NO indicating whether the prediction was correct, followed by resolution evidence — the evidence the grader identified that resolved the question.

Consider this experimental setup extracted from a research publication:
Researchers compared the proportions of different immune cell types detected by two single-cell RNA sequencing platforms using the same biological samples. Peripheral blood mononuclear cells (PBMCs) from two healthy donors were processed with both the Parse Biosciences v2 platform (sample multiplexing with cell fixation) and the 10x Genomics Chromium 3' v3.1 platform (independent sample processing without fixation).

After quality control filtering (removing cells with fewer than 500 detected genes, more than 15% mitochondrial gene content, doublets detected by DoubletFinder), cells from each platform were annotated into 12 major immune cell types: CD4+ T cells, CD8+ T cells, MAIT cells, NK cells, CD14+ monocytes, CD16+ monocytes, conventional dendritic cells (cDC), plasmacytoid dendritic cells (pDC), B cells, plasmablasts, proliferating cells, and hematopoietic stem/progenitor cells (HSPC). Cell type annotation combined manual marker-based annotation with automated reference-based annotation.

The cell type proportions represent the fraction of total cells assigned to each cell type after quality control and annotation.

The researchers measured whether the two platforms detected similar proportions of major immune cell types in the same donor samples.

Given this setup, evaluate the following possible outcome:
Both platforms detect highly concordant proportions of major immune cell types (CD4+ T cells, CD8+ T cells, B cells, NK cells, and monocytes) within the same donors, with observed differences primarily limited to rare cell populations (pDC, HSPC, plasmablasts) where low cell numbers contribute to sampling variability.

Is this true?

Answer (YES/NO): NO